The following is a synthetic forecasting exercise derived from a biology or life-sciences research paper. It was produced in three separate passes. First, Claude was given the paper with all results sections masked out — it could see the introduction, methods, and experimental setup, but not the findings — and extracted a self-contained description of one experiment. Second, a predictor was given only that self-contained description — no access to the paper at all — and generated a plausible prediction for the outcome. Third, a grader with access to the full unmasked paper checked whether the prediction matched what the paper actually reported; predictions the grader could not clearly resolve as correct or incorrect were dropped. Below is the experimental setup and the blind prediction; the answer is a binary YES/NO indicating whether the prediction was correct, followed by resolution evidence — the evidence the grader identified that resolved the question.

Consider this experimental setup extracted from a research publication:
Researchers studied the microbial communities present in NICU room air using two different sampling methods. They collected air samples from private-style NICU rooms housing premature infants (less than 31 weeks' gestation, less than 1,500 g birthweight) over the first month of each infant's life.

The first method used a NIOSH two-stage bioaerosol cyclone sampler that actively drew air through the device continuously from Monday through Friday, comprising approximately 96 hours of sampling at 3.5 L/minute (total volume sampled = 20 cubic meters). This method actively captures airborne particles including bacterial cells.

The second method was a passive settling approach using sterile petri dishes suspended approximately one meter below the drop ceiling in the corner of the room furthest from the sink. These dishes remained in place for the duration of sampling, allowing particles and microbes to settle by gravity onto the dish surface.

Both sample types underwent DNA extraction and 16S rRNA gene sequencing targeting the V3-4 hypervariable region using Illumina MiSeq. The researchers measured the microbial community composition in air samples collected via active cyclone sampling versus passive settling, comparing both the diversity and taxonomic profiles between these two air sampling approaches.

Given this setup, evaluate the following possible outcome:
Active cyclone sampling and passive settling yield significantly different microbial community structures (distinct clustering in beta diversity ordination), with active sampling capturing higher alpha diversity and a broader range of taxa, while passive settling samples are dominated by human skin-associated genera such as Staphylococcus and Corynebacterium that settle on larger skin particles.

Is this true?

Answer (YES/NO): NO